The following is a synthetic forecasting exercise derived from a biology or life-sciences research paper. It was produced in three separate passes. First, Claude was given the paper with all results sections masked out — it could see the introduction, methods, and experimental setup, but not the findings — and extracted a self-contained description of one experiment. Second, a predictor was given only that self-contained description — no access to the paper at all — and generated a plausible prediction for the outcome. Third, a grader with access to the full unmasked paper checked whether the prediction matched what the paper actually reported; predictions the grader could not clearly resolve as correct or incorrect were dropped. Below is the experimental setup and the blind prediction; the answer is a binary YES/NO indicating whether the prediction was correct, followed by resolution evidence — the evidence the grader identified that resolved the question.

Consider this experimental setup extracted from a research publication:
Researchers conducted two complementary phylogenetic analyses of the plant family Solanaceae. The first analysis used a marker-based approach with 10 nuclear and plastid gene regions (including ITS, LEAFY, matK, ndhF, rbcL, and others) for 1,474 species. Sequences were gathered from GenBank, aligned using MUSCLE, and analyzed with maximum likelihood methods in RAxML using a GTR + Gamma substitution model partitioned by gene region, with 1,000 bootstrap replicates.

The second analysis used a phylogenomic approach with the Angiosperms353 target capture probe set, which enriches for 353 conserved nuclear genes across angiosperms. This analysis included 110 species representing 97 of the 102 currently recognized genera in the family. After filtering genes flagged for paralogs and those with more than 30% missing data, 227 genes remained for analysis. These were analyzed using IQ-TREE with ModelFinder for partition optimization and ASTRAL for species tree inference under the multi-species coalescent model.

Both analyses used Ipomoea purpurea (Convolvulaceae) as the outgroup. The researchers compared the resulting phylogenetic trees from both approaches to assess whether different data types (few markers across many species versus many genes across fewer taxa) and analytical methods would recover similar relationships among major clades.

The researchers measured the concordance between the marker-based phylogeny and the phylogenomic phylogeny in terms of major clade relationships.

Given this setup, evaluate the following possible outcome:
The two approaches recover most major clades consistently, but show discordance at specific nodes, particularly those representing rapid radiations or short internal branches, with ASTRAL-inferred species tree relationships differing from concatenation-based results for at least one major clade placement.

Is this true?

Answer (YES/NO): NO